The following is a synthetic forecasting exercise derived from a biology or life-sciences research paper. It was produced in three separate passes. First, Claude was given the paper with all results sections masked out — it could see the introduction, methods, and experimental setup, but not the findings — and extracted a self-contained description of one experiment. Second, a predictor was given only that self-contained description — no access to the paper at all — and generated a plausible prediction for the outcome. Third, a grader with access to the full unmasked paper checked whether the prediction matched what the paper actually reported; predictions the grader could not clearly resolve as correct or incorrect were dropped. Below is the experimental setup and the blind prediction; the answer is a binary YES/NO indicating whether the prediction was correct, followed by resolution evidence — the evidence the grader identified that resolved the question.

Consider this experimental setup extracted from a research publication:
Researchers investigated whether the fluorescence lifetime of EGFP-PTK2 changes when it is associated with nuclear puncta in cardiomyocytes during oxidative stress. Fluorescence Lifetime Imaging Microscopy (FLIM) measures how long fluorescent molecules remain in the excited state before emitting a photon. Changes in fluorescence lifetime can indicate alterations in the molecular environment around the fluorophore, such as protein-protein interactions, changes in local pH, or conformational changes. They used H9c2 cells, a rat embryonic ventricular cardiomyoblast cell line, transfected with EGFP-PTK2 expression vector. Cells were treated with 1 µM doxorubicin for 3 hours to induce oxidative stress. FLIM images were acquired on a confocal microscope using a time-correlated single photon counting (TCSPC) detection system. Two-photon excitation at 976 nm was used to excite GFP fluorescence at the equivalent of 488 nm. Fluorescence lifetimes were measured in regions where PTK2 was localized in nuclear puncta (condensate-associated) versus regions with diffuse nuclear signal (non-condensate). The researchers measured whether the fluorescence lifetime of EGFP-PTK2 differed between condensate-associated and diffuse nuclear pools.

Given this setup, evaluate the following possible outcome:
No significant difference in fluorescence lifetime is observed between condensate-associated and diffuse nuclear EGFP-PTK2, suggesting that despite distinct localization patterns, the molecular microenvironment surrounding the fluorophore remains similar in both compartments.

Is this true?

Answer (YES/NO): NO